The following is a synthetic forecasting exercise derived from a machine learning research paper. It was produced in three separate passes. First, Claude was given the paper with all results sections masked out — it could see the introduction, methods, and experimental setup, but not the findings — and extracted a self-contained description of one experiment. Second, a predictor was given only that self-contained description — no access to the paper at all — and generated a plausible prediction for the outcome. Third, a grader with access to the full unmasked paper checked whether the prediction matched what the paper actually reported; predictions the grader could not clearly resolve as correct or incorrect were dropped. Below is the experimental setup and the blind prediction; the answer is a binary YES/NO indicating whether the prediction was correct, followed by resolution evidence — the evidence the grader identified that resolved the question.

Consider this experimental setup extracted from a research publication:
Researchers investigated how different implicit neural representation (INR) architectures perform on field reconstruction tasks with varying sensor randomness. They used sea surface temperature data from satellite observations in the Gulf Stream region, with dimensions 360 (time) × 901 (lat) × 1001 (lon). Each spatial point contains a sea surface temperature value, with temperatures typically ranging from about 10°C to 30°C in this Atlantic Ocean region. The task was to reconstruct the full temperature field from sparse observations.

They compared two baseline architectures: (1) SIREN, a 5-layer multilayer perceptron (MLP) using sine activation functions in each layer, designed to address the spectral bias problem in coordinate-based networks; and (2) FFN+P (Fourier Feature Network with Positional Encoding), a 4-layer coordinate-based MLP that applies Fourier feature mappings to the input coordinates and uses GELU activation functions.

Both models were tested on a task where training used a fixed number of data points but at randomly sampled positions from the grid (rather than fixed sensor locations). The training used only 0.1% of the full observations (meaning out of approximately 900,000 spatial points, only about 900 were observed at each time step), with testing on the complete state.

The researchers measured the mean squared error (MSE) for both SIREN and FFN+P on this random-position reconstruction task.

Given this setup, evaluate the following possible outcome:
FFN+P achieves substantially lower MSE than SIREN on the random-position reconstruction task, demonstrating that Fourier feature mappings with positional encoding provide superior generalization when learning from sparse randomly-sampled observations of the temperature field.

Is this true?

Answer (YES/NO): YES